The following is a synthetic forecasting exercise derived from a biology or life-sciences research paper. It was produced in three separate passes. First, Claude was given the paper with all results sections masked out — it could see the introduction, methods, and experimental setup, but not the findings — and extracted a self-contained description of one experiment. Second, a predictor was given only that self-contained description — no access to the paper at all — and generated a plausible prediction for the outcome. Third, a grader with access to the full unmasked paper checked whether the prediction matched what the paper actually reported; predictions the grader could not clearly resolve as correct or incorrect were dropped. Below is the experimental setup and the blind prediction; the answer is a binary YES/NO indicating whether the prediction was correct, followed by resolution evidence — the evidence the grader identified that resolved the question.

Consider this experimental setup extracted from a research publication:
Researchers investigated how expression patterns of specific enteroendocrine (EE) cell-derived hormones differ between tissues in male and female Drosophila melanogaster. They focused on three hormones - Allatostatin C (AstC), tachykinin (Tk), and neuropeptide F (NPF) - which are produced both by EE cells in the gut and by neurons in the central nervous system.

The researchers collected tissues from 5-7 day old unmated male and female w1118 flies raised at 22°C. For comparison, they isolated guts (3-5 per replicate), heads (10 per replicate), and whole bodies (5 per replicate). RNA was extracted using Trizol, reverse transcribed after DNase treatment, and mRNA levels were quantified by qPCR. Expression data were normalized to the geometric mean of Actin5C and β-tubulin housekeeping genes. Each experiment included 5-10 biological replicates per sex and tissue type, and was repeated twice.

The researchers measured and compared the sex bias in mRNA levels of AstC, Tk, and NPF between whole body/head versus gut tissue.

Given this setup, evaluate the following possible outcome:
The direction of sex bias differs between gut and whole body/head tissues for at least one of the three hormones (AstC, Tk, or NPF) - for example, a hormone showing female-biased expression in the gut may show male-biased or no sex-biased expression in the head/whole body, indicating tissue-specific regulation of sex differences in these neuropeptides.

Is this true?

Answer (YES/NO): YES